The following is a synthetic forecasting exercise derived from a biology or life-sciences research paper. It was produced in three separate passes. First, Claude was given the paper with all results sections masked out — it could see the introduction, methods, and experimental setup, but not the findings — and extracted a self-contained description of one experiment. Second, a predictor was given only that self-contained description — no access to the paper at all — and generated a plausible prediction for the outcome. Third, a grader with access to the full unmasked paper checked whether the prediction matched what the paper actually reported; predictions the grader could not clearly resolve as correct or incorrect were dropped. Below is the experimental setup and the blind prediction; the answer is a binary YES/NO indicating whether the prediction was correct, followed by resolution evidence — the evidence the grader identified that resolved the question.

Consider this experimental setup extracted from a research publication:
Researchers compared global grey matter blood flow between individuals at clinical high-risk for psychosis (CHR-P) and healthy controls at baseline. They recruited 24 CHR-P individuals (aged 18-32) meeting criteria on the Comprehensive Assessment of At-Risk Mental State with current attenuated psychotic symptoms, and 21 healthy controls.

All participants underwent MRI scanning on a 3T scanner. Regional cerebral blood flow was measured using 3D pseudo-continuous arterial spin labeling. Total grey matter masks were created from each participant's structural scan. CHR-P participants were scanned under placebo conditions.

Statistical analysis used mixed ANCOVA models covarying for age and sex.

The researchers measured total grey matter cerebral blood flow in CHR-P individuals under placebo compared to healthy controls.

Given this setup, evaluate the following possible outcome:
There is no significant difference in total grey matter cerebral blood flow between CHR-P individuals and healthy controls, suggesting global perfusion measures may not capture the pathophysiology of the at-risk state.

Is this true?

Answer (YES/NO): NO